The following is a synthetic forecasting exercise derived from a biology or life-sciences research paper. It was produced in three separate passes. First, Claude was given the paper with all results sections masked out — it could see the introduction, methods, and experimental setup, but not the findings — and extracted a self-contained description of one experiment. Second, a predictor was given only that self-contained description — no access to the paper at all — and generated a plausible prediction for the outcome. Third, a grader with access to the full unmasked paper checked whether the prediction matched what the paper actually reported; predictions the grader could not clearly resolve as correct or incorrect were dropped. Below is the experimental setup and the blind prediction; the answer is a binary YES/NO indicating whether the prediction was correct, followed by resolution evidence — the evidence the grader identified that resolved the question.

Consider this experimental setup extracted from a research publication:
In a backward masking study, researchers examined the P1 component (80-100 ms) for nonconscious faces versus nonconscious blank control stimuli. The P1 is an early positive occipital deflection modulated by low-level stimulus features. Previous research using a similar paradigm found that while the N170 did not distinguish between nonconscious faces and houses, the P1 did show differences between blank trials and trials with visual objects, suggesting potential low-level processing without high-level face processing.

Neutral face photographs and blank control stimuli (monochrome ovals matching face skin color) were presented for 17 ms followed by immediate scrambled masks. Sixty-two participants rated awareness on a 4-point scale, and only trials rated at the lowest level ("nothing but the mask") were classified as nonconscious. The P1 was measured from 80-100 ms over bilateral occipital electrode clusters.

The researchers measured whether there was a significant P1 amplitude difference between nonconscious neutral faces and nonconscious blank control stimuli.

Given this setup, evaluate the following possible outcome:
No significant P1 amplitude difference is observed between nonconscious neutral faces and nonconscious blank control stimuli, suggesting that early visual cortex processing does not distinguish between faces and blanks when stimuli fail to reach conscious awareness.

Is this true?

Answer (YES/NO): YES